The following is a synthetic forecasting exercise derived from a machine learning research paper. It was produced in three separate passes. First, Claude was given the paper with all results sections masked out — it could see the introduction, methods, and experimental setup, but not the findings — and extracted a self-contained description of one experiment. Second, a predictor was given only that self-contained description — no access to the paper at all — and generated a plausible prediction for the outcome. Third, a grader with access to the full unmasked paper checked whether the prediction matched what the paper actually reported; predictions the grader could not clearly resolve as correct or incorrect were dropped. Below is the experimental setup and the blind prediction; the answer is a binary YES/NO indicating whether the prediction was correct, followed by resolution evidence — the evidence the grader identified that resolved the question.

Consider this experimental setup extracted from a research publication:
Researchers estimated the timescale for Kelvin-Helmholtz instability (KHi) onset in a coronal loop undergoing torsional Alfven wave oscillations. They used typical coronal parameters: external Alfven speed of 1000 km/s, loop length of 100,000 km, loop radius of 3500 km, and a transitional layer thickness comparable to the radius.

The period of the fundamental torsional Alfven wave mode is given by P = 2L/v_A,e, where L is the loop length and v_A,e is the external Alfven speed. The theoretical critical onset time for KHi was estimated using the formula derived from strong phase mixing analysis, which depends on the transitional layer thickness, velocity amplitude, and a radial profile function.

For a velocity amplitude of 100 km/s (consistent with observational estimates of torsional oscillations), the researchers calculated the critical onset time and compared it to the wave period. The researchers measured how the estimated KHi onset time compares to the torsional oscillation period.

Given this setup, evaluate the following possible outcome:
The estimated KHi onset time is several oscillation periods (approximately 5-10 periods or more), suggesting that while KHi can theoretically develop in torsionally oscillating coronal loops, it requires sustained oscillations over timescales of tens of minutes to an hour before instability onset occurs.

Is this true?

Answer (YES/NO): NO